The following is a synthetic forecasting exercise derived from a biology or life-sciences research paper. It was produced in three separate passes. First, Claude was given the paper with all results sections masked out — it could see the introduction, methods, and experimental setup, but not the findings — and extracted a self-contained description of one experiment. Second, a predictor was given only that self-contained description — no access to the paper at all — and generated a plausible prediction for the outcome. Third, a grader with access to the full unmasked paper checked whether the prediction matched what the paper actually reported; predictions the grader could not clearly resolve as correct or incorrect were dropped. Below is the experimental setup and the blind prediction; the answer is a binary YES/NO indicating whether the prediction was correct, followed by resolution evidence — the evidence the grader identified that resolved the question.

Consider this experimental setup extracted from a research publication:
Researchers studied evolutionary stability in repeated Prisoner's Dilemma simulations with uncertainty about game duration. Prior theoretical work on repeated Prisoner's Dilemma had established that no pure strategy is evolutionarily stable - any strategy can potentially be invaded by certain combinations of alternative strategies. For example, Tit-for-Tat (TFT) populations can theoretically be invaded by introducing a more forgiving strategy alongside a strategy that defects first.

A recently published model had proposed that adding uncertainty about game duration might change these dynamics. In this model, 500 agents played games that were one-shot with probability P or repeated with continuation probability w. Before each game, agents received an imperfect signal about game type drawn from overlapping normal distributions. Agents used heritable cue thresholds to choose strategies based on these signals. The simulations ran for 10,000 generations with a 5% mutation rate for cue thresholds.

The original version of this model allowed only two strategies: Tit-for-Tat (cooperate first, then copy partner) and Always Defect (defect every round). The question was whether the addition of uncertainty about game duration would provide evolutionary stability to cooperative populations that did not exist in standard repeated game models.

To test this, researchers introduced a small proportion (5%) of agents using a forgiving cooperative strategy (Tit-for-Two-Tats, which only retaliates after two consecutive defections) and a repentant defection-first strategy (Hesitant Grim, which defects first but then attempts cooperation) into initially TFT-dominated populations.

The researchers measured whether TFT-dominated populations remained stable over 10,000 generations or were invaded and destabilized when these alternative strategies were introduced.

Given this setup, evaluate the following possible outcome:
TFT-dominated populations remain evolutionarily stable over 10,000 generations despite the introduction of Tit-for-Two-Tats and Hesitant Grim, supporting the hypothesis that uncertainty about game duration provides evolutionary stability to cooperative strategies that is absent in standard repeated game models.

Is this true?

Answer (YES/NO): NO